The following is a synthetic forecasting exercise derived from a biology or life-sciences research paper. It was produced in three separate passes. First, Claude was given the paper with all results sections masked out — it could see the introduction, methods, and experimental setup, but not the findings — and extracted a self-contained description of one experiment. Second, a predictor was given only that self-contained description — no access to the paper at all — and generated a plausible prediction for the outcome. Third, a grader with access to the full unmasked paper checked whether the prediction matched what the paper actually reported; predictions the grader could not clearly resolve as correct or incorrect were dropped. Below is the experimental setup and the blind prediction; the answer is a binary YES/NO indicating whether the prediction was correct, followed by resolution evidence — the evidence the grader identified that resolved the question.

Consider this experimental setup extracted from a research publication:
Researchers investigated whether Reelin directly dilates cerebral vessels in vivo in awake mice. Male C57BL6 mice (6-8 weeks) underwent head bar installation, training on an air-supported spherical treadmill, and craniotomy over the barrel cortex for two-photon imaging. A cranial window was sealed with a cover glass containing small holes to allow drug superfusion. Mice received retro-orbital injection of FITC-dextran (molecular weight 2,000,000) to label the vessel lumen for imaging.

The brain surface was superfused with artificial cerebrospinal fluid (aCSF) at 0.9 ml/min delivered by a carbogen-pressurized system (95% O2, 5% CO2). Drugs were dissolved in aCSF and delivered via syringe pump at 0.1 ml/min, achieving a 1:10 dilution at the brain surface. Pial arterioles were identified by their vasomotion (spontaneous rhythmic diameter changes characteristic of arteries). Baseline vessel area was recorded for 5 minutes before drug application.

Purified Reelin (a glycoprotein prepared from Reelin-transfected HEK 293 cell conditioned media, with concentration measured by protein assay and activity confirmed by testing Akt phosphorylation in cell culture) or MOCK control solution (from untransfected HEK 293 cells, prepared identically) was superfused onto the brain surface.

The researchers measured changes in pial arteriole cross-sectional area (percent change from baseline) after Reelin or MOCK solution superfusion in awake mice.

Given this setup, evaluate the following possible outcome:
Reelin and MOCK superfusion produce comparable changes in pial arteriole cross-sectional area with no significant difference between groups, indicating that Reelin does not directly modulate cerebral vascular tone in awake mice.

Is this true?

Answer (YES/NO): NO